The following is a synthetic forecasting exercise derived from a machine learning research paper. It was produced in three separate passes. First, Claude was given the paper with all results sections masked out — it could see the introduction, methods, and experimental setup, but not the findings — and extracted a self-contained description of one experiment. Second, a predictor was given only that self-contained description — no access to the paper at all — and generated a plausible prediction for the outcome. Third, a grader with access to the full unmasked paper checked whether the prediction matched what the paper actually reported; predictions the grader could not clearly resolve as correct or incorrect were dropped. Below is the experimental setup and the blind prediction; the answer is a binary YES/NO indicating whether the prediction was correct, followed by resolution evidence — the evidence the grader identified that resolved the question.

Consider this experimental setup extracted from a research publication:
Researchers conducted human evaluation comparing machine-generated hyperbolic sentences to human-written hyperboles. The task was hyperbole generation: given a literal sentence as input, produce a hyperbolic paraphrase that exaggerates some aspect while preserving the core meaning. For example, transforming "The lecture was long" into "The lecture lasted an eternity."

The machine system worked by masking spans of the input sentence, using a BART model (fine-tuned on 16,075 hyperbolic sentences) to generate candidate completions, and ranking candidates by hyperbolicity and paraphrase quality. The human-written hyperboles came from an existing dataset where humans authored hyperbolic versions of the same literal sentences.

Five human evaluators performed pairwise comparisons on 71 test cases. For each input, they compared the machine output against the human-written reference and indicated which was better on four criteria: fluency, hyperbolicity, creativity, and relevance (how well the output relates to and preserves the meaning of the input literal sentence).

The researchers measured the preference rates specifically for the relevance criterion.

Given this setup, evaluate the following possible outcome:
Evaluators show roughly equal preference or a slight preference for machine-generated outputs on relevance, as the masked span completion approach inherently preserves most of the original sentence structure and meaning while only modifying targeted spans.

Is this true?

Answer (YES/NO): YES